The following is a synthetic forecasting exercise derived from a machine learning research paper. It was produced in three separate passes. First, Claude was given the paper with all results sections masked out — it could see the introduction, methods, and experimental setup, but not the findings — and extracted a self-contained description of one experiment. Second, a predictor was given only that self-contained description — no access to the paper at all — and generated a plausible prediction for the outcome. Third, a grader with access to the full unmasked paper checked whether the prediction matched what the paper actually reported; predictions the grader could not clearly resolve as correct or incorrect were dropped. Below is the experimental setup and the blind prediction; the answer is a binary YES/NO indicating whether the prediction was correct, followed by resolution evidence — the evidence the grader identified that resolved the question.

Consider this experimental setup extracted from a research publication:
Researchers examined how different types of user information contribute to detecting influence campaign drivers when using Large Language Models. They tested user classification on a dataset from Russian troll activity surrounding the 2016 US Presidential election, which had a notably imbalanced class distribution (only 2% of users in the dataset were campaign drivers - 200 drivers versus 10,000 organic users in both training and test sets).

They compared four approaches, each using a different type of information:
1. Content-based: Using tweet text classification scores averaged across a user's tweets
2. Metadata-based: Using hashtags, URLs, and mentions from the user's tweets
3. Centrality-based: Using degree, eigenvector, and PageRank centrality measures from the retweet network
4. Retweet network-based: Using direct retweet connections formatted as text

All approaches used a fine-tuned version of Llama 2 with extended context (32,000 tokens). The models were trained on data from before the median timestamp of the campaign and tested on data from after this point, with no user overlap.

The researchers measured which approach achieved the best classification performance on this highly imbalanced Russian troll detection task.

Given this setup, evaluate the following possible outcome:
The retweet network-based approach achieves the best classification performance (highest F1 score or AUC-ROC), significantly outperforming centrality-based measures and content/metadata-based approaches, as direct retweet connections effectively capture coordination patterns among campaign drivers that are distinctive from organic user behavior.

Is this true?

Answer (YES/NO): NO